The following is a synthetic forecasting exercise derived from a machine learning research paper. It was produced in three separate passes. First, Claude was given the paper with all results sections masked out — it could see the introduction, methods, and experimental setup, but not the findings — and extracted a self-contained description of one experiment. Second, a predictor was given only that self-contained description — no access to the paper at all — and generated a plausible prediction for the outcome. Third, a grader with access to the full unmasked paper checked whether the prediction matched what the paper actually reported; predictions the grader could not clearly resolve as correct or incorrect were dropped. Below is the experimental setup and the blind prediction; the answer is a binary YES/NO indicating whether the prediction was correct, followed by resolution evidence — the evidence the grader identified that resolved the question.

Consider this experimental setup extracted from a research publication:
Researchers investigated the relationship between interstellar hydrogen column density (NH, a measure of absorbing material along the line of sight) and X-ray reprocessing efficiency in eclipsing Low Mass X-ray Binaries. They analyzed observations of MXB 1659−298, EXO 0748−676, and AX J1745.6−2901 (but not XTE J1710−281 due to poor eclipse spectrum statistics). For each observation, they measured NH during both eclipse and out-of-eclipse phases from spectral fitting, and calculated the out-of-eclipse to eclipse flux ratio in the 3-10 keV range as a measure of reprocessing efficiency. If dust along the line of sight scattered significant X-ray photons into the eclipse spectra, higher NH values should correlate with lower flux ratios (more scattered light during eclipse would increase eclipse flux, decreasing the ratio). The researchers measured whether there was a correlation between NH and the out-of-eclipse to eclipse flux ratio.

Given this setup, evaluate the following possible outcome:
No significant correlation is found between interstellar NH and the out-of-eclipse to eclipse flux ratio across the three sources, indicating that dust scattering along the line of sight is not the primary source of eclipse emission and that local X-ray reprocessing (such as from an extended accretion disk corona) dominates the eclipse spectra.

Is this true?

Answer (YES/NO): YES